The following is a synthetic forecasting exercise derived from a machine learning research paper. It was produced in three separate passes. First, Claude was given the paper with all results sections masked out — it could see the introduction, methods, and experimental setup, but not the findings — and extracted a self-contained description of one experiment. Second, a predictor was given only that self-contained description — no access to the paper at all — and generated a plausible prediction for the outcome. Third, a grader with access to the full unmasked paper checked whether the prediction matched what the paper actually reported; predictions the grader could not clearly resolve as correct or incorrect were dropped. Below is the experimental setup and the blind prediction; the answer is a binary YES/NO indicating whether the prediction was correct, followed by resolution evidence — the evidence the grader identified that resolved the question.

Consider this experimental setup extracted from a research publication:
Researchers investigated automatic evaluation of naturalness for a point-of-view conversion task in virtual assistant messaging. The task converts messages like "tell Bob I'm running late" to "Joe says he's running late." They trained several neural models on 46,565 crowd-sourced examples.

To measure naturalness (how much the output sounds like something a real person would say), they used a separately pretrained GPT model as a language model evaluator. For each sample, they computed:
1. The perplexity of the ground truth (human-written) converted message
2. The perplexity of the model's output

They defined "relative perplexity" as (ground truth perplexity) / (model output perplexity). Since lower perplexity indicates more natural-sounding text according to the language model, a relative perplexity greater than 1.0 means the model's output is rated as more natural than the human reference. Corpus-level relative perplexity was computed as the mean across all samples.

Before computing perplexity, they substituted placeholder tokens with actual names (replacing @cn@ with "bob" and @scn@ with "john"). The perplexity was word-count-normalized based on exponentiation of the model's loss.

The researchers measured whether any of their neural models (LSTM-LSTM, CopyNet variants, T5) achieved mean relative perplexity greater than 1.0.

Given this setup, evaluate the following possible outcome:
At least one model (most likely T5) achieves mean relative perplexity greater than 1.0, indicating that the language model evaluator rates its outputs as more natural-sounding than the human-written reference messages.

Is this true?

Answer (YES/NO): YES